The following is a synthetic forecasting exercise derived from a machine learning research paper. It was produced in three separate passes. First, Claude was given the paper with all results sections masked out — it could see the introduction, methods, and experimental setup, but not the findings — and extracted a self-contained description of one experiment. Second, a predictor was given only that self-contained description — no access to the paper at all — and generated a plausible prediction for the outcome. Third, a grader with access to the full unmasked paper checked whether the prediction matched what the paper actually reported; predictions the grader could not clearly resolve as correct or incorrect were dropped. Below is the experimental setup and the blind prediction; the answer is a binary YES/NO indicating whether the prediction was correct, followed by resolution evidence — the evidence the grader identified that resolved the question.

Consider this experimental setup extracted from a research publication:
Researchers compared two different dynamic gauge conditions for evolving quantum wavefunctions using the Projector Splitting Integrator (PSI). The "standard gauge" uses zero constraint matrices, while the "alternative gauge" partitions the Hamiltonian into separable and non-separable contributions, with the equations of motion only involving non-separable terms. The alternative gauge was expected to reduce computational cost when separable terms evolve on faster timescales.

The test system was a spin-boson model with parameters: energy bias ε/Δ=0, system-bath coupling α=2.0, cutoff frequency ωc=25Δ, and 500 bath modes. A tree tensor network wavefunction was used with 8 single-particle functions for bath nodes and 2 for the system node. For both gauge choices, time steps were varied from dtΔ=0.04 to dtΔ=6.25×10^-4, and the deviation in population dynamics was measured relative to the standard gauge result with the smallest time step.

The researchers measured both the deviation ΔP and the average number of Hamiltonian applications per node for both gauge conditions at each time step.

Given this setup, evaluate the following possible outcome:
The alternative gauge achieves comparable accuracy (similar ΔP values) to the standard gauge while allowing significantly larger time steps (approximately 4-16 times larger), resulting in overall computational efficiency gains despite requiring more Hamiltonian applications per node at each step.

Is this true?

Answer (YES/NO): NO